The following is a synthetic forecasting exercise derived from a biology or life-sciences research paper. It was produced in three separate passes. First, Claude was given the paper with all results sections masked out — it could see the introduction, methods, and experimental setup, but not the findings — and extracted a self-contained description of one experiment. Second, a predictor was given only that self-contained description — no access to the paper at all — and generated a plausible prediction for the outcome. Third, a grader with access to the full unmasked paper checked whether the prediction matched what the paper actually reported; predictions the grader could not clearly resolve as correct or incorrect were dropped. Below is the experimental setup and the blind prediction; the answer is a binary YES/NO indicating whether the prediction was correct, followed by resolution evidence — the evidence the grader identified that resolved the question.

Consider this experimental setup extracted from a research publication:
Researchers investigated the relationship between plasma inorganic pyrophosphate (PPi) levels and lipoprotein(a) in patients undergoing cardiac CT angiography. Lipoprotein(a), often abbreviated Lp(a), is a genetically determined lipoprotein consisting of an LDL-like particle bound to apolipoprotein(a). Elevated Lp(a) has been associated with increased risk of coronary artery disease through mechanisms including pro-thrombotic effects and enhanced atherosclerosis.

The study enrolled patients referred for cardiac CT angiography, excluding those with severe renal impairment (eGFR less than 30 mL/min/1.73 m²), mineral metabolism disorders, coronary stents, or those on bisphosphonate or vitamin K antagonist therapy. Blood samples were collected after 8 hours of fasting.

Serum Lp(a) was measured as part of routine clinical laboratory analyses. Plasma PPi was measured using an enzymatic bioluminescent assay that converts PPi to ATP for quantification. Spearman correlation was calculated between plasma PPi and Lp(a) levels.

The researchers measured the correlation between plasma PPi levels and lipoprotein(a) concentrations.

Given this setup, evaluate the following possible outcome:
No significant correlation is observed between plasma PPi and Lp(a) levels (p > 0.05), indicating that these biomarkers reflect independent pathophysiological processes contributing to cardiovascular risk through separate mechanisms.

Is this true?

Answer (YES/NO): YES